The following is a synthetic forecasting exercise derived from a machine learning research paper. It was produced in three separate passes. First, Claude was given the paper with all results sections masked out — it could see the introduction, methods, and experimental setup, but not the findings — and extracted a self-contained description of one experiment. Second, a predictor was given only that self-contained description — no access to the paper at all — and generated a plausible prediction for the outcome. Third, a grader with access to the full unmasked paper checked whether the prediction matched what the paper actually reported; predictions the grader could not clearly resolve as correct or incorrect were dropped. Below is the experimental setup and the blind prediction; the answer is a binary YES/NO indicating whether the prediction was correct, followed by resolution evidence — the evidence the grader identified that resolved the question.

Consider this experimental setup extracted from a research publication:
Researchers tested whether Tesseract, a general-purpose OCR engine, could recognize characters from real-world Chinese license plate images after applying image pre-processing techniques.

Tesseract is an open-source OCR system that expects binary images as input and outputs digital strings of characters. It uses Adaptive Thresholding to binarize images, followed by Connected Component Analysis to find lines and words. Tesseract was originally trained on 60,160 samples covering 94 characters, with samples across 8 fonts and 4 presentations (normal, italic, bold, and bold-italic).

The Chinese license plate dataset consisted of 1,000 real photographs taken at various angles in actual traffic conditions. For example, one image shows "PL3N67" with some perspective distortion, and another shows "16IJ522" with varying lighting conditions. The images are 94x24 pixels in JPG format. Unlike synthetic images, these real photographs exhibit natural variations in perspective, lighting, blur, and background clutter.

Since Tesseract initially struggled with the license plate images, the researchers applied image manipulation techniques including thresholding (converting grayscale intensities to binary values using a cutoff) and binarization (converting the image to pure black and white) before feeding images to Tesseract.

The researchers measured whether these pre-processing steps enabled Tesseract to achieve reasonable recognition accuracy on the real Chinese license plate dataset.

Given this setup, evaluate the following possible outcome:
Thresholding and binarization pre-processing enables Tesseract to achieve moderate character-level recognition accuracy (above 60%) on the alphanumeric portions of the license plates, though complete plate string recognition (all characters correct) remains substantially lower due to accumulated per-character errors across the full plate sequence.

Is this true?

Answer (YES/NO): NO